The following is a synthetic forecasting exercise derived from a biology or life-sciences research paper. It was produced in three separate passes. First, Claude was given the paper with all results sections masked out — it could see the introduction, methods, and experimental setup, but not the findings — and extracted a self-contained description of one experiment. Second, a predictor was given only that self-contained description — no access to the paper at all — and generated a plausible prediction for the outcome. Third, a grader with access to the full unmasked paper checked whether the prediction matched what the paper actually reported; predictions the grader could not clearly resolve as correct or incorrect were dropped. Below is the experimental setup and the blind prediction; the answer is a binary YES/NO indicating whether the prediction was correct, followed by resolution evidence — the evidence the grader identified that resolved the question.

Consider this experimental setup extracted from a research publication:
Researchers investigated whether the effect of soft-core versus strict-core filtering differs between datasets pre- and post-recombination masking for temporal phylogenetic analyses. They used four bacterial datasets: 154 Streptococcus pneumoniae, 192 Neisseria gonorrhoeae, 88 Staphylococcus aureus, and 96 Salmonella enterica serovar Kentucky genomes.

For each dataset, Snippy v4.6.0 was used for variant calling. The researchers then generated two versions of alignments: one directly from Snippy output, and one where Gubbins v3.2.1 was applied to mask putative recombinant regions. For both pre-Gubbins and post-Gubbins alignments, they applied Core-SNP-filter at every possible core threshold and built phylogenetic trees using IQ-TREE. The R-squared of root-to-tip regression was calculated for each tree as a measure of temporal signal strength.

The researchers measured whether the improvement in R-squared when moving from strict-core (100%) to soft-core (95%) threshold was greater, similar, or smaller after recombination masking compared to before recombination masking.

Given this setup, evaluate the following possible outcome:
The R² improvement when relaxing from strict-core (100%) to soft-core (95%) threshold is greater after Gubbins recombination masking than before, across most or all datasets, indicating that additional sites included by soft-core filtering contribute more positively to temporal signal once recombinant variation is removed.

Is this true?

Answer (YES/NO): NO